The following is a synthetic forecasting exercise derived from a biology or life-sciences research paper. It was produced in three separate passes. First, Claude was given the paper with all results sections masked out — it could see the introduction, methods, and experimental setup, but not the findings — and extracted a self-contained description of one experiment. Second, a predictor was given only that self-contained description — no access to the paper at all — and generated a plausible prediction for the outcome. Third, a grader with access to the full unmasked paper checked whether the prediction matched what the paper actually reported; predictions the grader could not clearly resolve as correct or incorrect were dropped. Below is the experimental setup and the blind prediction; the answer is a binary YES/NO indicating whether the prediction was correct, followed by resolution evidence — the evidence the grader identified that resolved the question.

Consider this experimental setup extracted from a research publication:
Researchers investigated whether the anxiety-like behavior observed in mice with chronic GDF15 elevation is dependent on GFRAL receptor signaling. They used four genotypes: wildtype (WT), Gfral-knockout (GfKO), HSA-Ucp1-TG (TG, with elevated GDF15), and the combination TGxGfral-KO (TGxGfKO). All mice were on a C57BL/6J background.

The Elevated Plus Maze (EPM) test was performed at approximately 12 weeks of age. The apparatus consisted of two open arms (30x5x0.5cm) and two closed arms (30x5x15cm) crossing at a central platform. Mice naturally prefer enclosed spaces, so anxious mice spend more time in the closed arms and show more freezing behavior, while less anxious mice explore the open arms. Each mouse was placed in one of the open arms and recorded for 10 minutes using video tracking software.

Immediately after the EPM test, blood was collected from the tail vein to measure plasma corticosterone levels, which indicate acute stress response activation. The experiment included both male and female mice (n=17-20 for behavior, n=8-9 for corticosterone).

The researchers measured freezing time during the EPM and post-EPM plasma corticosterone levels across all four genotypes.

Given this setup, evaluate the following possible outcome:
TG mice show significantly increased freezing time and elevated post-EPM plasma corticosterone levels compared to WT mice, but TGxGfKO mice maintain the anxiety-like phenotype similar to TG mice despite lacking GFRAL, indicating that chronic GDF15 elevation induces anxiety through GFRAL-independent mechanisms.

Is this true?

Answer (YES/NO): NO